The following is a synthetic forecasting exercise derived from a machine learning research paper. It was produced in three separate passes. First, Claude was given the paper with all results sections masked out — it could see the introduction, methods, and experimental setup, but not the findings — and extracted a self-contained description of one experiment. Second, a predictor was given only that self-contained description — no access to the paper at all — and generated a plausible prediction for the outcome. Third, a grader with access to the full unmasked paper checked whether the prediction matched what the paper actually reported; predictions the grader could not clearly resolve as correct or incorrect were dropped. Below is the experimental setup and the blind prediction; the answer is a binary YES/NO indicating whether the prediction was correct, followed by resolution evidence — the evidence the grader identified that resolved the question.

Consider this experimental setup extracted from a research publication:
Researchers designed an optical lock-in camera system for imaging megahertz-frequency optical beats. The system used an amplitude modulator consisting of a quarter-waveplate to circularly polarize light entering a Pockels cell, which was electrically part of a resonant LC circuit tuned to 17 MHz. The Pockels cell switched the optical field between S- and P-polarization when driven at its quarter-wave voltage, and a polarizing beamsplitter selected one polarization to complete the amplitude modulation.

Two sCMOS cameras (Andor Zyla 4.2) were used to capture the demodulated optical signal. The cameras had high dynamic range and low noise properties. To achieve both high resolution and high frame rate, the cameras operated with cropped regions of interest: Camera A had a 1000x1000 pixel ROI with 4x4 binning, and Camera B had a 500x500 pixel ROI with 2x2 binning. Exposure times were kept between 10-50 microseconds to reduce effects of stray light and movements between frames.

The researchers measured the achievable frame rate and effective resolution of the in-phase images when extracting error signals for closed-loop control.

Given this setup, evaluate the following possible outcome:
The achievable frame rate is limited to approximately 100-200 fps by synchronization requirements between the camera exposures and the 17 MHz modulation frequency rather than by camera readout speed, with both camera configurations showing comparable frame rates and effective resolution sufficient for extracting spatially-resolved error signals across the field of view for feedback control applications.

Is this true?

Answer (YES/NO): NO